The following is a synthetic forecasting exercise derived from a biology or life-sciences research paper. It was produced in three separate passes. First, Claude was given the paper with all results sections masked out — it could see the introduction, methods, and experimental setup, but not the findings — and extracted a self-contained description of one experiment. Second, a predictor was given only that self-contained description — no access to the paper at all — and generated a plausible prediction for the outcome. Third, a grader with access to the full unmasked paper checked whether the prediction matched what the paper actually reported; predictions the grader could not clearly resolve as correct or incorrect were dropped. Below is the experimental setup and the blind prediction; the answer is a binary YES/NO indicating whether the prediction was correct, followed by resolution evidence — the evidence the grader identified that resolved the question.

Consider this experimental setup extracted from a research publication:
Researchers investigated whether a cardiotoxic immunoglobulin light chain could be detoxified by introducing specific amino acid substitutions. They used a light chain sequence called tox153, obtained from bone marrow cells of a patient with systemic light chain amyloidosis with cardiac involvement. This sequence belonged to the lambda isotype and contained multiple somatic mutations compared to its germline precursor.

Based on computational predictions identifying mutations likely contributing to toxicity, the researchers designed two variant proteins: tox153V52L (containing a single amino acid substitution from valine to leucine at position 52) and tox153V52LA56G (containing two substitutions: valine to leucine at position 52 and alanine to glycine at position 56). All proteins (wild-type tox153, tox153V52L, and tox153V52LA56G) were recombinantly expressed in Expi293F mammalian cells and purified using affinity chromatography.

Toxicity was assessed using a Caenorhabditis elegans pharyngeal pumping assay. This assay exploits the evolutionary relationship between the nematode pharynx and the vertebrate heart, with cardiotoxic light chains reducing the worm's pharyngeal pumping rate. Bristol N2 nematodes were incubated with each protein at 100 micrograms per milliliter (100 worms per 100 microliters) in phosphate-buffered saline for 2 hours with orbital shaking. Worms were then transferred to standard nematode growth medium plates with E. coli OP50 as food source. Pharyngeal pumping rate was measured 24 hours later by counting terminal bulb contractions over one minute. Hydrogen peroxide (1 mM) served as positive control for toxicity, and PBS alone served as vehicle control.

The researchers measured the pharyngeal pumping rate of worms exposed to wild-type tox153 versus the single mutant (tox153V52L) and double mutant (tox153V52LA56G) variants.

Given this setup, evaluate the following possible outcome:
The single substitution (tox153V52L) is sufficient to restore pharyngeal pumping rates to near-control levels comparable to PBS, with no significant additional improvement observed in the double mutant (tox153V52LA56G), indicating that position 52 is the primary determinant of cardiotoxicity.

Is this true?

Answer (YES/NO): NO